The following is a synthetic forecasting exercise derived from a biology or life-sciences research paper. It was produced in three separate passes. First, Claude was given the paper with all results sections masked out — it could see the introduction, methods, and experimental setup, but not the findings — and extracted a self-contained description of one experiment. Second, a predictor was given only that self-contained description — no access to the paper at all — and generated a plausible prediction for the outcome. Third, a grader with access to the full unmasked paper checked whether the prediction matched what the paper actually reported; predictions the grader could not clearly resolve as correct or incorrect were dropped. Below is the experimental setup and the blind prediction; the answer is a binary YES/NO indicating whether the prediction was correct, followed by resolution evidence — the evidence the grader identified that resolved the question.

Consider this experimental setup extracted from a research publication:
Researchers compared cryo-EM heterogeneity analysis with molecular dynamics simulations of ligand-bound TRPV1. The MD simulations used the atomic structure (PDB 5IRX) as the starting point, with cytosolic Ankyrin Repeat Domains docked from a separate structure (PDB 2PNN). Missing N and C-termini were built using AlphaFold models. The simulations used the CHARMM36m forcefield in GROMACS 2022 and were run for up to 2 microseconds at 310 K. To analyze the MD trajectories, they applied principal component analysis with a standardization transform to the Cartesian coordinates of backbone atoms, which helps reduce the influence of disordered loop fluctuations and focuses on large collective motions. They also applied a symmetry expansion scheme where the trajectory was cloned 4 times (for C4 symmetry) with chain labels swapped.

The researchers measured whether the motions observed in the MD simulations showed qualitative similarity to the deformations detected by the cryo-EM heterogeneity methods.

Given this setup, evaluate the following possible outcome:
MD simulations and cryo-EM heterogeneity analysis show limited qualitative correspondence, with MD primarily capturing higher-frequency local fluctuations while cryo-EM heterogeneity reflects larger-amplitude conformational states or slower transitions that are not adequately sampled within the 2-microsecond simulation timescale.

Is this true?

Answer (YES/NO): NO